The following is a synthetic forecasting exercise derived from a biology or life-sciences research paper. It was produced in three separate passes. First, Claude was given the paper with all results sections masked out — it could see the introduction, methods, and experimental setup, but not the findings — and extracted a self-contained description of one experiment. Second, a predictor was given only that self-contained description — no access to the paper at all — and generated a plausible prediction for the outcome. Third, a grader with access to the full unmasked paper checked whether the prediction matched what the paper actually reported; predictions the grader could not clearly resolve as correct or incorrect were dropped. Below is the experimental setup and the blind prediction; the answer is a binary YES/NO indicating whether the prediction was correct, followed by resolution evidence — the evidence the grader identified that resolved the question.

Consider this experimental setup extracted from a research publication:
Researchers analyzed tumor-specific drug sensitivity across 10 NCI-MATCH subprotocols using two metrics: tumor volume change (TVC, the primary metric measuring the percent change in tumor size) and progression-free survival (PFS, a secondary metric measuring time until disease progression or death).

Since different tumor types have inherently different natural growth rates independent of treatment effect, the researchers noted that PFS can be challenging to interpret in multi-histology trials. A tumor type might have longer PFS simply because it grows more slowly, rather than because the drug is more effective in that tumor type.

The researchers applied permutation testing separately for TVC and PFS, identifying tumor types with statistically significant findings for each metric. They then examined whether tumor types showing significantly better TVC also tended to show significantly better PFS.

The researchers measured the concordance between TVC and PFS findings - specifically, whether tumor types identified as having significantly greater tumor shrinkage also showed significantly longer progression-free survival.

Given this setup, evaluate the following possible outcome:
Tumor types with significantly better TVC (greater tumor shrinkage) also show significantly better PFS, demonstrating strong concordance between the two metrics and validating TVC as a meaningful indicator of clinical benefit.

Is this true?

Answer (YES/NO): NO